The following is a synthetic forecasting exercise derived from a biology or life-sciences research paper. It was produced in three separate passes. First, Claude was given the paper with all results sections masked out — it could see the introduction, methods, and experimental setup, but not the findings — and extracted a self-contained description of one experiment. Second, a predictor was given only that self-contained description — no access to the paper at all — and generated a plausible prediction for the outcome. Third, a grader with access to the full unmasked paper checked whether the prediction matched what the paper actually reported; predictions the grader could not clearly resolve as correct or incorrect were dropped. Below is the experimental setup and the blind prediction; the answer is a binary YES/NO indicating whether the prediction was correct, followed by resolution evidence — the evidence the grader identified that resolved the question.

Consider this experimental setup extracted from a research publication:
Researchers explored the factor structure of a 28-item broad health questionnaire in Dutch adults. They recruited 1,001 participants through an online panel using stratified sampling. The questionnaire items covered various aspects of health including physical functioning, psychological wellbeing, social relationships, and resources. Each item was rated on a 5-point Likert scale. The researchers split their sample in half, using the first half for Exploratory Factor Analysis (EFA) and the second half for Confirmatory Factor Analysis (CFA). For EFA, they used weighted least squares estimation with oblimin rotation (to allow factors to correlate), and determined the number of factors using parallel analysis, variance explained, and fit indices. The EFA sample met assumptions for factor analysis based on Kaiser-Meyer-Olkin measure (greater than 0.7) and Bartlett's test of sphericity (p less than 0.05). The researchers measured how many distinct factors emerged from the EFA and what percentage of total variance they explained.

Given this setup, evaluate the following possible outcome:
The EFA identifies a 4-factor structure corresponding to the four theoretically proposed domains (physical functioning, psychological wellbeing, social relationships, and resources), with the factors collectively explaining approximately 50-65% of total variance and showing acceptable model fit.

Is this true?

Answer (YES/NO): NO